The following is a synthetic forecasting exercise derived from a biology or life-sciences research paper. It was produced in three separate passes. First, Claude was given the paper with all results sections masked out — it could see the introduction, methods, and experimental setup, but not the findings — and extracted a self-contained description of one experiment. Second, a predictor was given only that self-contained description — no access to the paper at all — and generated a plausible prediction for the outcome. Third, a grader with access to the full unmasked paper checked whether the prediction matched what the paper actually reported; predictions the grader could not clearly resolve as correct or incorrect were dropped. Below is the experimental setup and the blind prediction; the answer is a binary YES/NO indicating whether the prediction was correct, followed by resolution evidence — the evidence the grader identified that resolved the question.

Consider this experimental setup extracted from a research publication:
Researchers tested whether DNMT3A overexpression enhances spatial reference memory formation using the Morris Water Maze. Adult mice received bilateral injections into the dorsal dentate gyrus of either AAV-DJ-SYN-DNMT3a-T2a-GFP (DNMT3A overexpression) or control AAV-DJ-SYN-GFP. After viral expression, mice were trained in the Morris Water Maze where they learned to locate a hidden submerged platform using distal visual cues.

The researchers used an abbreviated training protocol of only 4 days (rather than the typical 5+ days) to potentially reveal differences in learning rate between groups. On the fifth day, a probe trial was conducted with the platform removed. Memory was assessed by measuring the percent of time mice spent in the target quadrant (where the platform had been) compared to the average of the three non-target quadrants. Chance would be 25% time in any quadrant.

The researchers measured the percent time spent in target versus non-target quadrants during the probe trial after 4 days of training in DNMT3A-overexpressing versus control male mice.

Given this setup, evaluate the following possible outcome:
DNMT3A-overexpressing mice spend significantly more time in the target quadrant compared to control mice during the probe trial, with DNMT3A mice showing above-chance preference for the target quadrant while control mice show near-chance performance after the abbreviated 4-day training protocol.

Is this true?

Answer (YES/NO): YES